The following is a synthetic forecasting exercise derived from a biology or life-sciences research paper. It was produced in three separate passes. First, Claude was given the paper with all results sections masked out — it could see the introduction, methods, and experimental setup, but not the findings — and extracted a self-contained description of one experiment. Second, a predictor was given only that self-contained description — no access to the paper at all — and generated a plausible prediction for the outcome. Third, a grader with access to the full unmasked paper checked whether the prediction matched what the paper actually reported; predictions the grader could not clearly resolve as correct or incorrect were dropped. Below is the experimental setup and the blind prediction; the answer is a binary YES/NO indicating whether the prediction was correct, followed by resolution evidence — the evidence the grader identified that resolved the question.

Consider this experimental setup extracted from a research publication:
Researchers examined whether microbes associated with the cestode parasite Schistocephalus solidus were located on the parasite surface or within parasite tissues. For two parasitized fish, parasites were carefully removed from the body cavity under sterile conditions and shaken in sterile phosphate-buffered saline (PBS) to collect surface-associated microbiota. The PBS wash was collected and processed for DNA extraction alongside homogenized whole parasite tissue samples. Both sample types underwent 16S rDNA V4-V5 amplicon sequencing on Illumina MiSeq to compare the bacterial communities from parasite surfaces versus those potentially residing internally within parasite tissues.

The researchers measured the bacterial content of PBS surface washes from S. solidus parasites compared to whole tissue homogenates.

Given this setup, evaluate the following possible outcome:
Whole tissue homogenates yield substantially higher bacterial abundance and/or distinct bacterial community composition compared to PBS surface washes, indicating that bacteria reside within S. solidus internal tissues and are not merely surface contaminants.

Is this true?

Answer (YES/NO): YES